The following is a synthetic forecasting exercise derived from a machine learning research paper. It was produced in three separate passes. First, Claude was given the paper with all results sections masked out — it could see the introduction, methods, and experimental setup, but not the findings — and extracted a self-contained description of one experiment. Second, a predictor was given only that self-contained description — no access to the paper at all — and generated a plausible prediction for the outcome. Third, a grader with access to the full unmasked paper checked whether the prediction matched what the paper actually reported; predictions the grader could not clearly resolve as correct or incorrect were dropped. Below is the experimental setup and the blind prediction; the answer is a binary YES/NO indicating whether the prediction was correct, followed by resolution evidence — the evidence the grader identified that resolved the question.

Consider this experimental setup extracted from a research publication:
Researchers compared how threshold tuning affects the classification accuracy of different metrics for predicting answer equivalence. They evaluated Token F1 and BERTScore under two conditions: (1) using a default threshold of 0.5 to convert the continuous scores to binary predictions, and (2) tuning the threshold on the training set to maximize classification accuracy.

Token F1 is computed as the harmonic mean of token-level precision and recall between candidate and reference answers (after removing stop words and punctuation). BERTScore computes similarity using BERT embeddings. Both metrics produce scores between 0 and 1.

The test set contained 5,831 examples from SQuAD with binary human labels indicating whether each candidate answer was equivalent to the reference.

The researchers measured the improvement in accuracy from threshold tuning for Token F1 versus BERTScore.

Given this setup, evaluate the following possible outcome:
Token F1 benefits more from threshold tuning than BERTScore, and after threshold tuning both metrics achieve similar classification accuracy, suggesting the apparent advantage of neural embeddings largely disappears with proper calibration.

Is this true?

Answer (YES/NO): NO